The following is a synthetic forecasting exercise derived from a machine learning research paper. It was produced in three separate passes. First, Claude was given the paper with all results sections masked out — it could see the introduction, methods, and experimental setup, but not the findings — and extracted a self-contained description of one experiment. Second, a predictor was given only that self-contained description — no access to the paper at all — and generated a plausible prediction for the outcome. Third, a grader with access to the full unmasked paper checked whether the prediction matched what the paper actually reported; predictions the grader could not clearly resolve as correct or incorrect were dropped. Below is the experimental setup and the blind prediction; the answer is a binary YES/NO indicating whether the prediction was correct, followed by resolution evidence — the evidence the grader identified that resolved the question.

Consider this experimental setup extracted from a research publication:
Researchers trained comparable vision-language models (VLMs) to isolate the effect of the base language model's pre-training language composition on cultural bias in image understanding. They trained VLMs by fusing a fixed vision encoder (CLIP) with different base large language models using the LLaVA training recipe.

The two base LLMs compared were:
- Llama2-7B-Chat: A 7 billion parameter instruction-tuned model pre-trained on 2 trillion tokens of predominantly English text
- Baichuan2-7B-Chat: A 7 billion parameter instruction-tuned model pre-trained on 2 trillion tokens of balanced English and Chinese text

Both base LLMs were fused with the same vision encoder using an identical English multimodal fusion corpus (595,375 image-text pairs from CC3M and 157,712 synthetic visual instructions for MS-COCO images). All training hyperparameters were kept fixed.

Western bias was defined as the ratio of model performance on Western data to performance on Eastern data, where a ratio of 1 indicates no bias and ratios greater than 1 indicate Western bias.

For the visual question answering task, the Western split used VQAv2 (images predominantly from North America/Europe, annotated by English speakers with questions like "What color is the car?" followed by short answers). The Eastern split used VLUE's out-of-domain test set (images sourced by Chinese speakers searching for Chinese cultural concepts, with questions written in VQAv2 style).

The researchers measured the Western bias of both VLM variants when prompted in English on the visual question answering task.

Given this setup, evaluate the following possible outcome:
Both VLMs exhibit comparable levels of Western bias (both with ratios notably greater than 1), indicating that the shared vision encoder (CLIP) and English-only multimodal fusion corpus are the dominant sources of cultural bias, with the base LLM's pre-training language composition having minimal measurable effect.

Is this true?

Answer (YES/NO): NO